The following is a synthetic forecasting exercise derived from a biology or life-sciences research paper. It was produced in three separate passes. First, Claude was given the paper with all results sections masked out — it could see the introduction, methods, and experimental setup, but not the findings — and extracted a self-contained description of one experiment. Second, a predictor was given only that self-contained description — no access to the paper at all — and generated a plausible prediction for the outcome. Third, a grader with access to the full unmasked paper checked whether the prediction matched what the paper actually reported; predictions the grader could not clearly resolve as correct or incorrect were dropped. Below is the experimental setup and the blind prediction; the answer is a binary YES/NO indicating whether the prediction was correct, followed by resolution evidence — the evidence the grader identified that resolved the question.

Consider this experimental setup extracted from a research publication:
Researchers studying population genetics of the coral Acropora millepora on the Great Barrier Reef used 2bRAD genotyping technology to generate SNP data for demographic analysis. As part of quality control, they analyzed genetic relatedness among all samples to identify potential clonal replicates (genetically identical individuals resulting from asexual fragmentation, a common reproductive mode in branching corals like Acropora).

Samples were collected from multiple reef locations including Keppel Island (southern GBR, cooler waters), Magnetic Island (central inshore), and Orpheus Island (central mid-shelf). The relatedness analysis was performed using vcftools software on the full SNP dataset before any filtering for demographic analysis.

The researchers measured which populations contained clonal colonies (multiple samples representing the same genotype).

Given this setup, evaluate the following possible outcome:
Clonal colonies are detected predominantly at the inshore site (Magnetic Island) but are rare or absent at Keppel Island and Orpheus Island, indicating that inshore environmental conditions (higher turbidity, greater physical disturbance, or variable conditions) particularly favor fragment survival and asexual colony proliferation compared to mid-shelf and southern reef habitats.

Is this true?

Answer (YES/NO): NO